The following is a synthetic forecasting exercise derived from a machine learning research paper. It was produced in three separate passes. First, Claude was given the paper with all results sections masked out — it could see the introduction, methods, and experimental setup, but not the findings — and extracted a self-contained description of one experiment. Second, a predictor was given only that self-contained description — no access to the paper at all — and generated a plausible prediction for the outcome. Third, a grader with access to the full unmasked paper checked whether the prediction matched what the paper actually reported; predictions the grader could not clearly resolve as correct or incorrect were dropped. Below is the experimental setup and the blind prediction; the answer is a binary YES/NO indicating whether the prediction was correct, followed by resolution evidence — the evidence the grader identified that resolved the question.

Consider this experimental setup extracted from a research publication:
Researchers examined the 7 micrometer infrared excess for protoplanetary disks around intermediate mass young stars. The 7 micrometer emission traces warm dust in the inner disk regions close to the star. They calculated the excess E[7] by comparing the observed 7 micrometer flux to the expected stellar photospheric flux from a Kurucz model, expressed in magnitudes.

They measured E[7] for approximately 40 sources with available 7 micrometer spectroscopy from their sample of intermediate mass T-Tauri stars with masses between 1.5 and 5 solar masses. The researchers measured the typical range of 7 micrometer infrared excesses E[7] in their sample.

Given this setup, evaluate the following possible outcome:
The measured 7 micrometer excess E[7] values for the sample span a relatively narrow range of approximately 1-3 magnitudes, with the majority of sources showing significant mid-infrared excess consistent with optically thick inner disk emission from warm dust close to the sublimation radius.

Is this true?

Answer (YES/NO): NO